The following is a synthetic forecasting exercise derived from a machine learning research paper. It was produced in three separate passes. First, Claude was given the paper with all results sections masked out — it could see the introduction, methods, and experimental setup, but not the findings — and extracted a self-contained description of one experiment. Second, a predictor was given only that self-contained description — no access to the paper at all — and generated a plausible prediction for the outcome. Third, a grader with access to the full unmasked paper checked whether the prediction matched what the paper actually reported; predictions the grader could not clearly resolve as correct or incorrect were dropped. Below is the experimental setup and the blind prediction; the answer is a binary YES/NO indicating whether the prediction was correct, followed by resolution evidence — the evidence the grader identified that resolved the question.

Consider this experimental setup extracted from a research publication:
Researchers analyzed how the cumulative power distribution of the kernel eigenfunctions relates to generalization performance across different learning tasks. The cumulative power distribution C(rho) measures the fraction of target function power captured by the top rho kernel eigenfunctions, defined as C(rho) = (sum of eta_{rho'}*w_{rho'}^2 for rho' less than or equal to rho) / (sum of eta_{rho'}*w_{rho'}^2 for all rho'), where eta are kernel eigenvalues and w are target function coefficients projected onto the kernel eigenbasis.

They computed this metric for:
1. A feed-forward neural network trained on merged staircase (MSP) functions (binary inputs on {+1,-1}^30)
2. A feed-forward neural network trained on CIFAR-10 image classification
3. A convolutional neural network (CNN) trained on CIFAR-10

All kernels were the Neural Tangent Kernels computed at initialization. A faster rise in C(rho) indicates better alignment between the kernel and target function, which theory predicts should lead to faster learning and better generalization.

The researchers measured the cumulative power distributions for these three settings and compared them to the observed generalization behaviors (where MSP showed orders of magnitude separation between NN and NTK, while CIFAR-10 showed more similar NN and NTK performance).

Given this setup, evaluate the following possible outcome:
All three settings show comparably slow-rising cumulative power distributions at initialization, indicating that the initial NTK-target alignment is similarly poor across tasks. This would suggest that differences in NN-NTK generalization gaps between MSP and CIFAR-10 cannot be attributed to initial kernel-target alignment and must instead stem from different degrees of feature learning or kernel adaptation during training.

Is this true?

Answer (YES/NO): NO